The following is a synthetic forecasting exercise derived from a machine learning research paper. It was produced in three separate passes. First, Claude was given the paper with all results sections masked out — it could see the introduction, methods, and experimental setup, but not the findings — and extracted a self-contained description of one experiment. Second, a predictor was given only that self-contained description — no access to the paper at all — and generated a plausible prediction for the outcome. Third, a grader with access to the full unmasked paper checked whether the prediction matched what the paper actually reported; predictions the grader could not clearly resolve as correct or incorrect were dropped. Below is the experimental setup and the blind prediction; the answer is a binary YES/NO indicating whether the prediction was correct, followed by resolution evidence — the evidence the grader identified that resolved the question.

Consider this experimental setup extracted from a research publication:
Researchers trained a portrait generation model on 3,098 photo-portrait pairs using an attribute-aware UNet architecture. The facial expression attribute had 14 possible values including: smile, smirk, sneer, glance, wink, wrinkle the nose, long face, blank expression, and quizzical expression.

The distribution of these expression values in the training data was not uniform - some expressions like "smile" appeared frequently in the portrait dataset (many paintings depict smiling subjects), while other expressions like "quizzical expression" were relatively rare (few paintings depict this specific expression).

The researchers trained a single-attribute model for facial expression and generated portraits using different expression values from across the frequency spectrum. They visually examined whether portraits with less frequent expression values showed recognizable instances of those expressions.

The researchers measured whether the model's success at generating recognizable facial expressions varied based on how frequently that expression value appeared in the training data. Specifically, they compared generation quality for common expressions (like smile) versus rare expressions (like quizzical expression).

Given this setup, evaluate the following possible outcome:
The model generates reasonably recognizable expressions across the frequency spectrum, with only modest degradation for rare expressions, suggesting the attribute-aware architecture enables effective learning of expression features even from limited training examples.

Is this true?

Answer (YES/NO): NO